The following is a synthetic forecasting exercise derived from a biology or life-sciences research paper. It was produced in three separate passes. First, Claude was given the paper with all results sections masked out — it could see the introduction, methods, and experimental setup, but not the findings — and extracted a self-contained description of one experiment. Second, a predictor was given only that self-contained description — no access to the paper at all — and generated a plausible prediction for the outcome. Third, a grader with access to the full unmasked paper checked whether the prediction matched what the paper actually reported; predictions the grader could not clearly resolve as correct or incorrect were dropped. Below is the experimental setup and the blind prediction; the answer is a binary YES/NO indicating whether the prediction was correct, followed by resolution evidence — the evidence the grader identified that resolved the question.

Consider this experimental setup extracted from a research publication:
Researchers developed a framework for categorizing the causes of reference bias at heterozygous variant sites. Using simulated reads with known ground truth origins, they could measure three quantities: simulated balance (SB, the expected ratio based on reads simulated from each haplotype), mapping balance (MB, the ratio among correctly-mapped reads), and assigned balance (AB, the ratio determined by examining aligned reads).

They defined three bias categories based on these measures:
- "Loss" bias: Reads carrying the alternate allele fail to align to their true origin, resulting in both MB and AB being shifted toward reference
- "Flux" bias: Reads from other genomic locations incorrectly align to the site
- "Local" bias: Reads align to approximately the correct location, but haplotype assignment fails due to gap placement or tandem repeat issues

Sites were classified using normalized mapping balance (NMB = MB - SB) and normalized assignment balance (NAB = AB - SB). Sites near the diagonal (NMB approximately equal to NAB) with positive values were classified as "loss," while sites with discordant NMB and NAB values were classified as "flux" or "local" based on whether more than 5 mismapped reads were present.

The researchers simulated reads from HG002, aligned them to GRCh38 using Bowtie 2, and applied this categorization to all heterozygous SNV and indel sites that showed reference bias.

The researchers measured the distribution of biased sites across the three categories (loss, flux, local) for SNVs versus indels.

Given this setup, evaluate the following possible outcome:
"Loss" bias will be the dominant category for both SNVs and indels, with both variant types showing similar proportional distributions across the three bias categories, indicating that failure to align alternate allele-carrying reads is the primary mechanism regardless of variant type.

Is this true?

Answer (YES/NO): NO